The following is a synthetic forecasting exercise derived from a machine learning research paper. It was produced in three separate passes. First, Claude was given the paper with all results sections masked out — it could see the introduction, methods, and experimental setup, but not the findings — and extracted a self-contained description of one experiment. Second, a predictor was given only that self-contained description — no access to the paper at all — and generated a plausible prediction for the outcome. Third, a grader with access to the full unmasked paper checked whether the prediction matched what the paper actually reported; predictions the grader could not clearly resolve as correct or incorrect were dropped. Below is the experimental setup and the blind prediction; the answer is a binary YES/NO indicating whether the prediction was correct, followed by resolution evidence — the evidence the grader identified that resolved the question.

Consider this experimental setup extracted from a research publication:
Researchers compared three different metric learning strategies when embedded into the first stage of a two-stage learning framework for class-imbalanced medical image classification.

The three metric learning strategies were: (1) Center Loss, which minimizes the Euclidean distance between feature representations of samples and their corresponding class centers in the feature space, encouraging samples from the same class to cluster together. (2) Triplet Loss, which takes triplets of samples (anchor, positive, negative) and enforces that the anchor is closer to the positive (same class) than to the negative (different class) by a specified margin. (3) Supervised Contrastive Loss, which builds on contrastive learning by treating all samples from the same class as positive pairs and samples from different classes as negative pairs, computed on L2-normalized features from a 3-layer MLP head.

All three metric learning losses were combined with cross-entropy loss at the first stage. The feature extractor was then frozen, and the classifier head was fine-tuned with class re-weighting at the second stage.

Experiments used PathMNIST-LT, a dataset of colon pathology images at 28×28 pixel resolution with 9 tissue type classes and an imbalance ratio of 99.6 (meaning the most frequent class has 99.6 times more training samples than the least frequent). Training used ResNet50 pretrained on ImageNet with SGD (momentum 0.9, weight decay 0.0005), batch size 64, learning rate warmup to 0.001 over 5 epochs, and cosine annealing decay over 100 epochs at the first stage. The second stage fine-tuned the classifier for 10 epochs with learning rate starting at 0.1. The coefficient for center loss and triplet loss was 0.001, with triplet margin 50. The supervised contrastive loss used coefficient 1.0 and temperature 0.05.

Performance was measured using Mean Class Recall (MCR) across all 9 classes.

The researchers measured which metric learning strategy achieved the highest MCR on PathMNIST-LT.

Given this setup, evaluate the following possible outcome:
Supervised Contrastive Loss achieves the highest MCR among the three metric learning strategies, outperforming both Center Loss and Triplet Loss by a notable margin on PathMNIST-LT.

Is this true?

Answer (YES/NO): YES